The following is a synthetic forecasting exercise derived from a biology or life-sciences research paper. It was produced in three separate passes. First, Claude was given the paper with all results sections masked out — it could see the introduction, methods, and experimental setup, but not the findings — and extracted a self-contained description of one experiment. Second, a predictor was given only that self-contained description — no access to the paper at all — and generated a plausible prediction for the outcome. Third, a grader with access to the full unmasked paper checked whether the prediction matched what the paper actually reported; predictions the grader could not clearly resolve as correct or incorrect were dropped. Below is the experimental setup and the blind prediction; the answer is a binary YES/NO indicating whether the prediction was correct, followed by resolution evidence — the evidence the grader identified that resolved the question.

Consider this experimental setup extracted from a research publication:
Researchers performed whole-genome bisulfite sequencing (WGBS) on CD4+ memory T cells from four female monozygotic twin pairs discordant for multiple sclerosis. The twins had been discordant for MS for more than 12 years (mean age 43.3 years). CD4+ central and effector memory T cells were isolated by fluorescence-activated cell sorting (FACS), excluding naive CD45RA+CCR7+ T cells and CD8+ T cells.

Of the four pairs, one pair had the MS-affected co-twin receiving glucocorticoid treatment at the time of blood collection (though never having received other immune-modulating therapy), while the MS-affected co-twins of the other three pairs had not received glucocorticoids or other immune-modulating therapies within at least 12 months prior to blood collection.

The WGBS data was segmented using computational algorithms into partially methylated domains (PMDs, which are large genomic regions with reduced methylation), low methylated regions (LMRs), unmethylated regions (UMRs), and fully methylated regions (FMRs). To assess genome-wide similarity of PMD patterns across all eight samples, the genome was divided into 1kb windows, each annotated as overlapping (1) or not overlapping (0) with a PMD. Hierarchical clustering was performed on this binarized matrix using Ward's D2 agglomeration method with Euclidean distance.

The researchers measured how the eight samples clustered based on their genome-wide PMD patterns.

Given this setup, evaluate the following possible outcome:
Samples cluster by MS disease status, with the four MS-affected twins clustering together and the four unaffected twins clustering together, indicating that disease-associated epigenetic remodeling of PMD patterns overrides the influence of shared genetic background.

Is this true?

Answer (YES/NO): NO